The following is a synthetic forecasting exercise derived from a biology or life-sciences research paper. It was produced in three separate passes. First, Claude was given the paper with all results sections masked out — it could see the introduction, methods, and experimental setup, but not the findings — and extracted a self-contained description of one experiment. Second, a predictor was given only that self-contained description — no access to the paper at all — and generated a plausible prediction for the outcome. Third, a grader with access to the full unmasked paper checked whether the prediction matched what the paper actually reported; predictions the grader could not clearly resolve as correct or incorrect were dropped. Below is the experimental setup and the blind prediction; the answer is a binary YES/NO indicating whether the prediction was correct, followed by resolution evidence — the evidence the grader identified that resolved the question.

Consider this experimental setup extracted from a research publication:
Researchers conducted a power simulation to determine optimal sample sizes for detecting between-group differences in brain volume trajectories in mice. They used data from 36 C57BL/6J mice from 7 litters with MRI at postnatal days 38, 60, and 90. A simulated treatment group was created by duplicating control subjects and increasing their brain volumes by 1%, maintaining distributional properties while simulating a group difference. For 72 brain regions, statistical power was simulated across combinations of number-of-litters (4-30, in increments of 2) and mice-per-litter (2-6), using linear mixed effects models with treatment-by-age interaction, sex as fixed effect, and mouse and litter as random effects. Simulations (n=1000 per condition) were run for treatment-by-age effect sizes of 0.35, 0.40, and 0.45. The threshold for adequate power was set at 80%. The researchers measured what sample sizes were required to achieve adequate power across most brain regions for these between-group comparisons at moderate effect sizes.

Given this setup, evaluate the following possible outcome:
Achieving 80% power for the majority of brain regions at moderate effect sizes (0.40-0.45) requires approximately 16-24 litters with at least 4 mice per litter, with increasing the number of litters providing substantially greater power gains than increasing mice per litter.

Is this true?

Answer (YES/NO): NO